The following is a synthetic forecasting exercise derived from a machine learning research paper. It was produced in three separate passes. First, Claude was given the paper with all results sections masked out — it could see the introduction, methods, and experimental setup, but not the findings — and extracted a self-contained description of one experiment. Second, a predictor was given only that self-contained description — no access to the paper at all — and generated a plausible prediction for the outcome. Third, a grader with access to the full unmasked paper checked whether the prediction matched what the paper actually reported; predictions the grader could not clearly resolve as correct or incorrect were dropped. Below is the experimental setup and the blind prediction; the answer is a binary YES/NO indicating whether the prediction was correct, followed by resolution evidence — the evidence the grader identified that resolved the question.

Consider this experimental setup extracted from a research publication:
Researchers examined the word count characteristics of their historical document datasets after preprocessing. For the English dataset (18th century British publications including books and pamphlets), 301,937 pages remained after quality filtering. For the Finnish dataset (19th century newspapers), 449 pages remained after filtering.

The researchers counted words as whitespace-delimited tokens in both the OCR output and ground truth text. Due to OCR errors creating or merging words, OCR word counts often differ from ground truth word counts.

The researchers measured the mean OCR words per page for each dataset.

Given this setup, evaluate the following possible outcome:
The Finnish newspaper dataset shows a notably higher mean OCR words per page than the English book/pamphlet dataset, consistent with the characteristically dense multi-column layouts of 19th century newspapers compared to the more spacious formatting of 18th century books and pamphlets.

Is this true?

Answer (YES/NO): YES